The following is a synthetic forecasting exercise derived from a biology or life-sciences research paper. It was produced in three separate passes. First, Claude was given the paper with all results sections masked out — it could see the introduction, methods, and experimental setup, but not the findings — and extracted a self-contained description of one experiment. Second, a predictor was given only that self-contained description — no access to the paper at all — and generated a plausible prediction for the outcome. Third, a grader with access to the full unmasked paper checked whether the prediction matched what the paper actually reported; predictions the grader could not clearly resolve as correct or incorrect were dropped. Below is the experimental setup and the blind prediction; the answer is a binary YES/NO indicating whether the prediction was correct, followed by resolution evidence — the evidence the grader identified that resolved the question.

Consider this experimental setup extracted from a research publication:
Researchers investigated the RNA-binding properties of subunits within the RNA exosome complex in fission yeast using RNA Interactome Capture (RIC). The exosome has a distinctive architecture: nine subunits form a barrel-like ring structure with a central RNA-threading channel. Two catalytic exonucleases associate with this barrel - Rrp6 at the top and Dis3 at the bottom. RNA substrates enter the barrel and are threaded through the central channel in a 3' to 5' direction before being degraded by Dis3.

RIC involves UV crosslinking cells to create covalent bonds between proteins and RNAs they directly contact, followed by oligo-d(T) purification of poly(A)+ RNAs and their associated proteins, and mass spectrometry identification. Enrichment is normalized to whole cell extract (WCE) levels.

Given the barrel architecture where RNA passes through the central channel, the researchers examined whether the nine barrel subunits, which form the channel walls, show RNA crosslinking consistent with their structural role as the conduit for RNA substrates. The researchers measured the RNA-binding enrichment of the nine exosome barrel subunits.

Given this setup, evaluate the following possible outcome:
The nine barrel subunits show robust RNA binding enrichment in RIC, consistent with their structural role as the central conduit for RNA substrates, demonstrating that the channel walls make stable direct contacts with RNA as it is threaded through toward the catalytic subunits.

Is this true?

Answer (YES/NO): NO